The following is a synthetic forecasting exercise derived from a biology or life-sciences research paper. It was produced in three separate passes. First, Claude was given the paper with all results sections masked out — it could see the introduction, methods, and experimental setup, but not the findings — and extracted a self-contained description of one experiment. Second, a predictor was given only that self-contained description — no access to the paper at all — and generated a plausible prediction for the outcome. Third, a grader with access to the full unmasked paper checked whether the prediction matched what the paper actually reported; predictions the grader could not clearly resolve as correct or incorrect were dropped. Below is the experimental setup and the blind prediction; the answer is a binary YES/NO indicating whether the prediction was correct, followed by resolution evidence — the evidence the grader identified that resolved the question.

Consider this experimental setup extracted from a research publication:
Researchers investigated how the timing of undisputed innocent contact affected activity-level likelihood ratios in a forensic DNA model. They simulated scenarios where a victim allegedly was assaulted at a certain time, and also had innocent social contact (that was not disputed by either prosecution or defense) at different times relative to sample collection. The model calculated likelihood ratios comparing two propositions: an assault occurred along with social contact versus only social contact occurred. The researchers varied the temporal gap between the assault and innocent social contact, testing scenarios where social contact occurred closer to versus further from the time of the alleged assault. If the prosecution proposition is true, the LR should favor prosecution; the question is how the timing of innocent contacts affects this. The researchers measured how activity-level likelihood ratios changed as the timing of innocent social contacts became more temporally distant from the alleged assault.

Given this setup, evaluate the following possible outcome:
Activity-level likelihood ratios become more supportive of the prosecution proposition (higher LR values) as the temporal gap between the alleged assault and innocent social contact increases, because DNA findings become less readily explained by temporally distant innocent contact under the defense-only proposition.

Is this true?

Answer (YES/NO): YES